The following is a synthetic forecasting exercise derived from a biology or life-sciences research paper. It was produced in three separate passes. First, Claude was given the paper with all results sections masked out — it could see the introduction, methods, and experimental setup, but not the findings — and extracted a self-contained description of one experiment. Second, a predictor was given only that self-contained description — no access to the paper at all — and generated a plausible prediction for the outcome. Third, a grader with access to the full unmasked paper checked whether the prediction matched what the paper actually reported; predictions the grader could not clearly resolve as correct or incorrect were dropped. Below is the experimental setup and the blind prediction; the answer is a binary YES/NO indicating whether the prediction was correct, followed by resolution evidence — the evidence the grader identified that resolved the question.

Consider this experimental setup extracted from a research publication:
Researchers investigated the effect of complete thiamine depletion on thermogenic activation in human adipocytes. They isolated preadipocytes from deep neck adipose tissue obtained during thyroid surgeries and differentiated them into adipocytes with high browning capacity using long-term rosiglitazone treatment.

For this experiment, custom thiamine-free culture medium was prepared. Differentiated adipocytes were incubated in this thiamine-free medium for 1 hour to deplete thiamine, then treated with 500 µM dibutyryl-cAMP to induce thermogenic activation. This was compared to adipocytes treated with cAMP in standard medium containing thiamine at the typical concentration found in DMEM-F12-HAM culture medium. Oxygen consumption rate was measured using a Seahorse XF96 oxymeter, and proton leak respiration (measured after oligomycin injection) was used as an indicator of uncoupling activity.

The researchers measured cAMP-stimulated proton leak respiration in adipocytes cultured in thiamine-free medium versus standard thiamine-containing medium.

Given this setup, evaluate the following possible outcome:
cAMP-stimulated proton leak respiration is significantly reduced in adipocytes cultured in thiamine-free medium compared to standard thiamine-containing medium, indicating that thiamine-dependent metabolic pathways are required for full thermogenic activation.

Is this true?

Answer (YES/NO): YES